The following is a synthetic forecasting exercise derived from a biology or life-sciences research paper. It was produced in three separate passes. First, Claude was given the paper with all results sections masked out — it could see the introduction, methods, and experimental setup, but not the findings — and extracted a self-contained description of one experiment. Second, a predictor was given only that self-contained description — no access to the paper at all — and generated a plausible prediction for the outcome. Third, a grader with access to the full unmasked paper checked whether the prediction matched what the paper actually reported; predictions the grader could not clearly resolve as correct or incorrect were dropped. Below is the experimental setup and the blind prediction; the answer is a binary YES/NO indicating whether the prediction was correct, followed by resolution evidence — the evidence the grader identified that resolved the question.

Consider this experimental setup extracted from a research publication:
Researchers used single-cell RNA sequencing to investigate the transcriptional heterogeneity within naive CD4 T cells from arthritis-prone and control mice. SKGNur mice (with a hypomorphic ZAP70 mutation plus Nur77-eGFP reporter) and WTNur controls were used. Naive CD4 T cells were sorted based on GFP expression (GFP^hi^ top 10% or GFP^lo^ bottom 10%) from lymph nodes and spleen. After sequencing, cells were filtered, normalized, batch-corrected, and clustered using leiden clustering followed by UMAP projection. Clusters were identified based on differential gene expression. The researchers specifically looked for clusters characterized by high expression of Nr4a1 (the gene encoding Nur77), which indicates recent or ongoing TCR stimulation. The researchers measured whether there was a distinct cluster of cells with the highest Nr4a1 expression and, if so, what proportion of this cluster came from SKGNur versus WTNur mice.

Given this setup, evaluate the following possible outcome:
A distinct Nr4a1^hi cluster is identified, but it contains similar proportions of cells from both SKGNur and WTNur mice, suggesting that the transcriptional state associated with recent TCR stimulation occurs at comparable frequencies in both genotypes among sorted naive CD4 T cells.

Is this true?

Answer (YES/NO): YES